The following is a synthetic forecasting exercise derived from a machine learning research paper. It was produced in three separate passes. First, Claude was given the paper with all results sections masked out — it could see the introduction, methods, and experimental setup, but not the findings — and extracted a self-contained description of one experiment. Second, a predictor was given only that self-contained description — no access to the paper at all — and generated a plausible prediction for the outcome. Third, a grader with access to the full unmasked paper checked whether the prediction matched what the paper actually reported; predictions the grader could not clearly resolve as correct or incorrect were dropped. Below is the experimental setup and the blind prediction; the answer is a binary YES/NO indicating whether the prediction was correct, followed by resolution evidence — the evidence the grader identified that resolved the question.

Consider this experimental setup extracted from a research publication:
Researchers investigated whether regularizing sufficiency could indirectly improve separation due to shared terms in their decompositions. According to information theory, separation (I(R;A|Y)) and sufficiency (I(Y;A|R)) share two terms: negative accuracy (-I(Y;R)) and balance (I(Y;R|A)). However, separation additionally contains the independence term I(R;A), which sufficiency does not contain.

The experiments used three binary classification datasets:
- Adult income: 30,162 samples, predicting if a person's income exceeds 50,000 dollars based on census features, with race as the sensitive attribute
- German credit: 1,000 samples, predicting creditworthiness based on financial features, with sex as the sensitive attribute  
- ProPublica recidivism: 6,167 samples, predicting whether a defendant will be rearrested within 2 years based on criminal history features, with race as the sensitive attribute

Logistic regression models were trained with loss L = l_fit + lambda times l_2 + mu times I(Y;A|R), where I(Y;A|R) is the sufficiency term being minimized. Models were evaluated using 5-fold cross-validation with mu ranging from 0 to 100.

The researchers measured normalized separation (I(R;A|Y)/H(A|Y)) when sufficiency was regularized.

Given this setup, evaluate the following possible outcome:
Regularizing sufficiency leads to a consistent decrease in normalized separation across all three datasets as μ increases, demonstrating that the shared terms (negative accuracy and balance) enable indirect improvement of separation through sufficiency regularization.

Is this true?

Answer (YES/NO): NO